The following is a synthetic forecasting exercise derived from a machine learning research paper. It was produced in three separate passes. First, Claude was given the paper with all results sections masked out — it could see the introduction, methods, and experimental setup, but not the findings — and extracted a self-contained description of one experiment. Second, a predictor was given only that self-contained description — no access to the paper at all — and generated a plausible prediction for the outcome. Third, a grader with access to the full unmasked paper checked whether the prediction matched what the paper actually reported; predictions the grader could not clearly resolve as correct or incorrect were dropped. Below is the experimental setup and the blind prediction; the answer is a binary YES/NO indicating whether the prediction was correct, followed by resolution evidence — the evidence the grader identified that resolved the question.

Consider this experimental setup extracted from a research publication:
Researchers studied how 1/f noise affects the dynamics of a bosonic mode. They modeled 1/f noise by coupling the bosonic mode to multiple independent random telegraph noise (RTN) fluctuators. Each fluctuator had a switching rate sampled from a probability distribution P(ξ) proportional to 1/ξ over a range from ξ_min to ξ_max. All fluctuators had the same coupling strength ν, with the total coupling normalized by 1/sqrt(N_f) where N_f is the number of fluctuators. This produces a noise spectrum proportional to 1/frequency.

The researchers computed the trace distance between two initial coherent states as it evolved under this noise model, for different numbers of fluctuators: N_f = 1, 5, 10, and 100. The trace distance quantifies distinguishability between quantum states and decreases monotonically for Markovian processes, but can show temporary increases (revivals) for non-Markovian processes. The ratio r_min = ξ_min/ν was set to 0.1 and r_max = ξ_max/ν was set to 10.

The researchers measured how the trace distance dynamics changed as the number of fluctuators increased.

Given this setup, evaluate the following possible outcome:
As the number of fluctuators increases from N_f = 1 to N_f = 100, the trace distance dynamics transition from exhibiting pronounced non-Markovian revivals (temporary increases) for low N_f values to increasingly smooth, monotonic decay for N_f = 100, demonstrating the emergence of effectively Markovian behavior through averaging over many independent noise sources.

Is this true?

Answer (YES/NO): YES